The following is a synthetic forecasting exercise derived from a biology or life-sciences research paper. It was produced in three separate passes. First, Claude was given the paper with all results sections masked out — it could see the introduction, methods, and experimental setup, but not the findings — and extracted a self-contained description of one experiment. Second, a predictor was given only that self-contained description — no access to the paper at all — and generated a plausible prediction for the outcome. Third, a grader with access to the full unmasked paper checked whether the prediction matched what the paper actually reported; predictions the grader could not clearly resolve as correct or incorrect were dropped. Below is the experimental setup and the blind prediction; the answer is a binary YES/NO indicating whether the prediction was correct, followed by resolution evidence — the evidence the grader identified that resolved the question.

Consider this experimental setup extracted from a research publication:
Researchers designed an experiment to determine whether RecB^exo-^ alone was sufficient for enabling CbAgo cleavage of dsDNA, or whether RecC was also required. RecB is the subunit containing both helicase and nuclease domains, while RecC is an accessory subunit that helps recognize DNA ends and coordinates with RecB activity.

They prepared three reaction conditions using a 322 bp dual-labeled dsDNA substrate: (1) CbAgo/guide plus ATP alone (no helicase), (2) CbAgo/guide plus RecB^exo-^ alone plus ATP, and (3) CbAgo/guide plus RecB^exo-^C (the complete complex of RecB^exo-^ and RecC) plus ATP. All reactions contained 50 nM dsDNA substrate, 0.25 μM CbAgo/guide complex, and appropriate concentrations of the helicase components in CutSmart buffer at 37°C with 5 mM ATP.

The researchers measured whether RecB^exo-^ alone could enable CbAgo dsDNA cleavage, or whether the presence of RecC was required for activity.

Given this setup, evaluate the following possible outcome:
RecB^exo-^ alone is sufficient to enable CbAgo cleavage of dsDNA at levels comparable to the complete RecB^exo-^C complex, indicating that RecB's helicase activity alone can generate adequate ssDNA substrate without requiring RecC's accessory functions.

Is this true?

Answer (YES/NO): NO